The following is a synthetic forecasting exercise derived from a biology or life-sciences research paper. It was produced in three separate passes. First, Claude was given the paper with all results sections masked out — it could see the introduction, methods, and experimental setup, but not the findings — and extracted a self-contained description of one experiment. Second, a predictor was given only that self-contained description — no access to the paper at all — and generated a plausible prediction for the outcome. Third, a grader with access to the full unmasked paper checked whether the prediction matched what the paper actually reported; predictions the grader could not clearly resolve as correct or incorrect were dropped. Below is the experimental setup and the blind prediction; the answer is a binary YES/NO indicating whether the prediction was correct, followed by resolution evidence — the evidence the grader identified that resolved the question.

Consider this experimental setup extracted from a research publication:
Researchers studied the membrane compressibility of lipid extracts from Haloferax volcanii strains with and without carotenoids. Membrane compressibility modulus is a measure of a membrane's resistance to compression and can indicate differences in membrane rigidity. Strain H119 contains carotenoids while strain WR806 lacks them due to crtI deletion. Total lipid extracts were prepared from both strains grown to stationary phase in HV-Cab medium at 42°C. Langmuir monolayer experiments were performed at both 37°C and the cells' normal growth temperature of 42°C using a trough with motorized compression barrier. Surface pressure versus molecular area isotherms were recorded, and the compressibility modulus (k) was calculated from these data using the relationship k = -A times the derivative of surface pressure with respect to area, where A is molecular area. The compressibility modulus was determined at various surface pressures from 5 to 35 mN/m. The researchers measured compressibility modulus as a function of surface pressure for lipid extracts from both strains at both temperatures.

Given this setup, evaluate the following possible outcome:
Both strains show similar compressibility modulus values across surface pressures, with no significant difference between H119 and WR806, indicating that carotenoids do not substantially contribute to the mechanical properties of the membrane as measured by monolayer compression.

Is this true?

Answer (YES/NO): YES